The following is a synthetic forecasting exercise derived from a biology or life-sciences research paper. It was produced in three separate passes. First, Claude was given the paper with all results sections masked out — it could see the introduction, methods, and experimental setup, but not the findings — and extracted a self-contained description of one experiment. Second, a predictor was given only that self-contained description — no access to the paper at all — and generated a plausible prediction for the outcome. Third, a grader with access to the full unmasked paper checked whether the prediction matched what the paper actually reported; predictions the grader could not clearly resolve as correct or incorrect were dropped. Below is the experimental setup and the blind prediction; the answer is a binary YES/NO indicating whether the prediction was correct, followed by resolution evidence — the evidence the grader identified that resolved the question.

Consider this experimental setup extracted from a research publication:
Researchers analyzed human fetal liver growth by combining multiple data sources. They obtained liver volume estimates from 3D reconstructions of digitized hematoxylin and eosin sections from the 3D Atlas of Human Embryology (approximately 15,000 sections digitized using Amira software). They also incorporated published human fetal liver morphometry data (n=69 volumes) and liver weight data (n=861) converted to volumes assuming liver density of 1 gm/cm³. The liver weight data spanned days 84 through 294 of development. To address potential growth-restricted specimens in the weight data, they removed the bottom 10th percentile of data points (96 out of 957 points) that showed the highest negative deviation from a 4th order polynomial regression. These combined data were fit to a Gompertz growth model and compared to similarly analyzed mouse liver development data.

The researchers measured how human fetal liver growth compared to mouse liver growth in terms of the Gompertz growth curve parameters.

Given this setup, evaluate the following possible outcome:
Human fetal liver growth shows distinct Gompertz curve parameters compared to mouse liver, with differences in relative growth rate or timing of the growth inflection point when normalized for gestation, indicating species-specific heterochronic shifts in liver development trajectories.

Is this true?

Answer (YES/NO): NO